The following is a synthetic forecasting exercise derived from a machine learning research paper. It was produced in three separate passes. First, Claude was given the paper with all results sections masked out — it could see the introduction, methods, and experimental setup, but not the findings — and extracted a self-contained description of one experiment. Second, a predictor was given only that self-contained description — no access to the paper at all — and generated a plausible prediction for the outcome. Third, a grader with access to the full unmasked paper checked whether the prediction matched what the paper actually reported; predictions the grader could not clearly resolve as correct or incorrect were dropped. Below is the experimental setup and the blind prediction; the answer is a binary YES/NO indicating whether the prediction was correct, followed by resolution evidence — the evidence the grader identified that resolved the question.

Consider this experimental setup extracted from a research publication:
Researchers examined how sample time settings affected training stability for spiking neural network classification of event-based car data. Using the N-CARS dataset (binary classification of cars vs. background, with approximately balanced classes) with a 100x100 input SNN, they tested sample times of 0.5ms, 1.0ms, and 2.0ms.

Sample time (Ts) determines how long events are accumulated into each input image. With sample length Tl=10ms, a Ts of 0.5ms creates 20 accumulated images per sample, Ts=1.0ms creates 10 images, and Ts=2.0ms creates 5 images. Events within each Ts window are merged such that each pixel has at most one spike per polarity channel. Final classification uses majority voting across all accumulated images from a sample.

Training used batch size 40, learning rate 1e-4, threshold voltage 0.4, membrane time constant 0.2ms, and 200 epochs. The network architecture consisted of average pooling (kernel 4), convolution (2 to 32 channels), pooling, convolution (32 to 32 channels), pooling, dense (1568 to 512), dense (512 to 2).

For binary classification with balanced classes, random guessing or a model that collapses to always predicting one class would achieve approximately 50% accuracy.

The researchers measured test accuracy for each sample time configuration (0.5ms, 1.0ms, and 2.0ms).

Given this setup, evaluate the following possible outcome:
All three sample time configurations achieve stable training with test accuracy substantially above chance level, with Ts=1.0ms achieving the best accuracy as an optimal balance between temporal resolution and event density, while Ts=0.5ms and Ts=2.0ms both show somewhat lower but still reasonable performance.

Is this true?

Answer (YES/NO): NO